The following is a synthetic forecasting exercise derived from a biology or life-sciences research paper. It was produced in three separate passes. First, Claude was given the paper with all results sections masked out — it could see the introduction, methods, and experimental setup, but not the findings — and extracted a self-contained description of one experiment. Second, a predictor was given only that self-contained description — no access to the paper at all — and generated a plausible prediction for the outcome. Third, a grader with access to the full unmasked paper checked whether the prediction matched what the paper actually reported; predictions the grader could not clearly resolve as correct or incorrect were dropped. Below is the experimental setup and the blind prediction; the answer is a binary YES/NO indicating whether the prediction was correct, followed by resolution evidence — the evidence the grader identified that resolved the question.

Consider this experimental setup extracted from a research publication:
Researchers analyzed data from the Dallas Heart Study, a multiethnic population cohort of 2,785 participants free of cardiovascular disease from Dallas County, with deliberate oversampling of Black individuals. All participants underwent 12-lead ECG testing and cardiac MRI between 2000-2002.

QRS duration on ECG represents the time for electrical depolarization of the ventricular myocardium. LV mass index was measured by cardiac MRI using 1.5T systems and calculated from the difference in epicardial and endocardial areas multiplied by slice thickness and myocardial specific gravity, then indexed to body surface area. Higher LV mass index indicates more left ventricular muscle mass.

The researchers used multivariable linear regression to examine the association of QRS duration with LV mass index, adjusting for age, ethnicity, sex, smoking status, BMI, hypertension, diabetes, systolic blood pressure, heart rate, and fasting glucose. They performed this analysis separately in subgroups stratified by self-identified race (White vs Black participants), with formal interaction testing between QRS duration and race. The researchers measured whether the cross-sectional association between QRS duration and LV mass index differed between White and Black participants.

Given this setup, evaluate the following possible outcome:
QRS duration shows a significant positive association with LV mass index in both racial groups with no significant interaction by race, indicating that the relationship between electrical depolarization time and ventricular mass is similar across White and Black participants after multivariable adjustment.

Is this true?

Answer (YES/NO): NO